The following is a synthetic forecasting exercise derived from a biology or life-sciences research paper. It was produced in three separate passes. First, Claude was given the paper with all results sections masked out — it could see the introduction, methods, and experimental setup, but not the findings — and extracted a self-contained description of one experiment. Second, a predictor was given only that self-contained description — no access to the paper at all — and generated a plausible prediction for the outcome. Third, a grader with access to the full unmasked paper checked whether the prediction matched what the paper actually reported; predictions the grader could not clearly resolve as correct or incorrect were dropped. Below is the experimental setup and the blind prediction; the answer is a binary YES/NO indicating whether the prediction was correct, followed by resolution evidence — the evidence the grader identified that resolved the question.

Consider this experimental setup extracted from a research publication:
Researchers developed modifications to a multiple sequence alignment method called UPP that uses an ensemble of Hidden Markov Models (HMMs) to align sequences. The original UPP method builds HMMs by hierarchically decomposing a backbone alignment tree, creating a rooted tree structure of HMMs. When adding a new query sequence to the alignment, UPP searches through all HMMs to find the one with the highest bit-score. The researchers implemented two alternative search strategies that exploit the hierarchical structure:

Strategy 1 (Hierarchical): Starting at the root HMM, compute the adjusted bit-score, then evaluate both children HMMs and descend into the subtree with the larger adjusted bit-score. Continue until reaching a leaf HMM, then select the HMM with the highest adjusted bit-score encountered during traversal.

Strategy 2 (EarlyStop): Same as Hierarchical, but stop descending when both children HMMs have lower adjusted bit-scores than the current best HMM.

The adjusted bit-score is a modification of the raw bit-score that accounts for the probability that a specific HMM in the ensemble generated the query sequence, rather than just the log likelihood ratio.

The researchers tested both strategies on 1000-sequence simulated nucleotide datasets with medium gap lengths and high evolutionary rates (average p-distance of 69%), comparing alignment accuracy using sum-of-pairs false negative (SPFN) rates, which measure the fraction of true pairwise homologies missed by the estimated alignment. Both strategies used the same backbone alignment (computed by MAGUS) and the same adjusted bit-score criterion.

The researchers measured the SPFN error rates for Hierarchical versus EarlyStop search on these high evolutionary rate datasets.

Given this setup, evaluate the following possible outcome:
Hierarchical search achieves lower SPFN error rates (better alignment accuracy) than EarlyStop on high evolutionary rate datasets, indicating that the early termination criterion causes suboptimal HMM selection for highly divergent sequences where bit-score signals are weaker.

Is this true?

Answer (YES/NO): NO